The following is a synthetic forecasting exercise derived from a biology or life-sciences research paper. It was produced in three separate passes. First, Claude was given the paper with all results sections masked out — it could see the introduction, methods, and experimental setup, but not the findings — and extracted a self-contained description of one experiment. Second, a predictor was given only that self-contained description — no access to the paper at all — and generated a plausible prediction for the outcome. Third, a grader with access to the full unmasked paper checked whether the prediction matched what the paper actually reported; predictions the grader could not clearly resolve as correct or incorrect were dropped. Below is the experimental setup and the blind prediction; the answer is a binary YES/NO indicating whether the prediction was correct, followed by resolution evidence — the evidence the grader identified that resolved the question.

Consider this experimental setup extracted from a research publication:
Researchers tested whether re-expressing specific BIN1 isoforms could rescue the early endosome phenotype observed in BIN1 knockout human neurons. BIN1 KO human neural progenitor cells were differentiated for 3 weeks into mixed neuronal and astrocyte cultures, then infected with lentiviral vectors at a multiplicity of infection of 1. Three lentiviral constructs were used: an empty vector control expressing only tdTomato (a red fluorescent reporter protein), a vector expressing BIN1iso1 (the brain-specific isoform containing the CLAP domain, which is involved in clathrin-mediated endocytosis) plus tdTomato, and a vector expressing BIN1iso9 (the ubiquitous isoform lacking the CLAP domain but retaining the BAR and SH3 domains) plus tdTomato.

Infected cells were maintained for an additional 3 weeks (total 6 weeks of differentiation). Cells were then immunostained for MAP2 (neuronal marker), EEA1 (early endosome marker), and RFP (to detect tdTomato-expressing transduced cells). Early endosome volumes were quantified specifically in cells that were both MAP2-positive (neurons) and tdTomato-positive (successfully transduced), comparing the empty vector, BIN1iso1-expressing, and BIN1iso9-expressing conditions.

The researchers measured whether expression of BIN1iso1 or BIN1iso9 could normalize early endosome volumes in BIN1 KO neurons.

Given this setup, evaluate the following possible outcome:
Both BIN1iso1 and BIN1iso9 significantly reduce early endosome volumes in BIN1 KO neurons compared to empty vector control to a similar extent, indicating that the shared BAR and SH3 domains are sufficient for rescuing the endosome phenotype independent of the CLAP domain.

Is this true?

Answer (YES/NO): NO